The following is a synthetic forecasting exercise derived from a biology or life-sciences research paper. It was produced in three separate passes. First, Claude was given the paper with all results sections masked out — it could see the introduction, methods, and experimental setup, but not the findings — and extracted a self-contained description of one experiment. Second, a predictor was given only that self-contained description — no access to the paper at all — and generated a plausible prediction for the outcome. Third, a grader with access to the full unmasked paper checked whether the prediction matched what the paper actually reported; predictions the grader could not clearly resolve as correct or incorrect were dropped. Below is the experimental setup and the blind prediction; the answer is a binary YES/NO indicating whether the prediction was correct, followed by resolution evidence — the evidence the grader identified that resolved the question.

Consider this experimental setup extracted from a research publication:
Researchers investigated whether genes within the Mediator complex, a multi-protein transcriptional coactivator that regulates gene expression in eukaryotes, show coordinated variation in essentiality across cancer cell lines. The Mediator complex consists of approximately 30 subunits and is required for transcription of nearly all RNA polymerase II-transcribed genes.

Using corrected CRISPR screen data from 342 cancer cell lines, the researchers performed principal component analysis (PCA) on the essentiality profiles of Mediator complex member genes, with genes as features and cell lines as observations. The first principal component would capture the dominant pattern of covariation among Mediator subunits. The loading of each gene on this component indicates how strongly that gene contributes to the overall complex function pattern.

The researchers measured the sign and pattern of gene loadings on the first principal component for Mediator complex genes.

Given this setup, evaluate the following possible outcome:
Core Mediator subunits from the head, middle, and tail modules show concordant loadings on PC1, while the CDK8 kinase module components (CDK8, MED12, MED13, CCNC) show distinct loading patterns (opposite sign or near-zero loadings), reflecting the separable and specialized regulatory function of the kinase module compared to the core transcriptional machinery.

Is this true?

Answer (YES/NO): NO